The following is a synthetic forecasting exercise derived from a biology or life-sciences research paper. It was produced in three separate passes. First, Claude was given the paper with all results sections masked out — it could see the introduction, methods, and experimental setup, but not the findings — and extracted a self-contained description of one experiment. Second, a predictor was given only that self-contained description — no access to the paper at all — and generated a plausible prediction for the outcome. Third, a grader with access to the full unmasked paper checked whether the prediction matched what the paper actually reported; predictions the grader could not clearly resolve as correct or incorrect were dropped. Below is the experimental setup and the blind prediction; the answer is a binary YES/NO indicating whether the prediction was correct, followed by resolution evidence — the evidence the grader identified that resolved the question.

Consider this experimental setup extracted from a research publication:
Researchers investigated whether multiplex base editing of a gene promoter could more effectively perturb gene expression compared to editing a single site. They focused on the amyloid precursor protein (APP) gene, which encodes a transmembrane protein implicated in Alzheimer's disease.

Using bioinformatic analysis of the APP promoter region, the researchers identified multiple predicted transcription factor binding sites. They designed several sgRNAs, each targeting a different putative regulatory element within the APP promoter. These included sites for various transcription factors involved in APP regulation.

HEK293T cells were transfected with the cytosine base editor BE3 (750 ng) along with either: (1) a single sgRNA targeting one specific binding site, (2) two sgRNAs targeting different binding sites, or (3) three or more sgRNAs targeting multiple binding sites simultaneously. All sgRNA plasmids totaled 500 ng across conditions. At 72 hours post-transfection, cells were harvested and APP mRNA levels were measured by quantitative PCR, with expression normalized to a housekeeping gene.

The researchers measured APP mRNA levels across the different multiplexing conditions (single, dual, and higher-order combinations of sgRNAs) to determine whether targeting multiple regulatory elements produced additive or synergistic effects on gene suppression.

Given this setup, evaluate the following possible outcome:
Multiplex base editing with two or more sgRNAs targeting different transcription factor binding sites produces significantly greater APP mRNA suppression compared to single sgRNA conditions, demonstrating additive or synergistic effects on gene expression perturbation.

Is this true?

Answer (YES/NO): YES